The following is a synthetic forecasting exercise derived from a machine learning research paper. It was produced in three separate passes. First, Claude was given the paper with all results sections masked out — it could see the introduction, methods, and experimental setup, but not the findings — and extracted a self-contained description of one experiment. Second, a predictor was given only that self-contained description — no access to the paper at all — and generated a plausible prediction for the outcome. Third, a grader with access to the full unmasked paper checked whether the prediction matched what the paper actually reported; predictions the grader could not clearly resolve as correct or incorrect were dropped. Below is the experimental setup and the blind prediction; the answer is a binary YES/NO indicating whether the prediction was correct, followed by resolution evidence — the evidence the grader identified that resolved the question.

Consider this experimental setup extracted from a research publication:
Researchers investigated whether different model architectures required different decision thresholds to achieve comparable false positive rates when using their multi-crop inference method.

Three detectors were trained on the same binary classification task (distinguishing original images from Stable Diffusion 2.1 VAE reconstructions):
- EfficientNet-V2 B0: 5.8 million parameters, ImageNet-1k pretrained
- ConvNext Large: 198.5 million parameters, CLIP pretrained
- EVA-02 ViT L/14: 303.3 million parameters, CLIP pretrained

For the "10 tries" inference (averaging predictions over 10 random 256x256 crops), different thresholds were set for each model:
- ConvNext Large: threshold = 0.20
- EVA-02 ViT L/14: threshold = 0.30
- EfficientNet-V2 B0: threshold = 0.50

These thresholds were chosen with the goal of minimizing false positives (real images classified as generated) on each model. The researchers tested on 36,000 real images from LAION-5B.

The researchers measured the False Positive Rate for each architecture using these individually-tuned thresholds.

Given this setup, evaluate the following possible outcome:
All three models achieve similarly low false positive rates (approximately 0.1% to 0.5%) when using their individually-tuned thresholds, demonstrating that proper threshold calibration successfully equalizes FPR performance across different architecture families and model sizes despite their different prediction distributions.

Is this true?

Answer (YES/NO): NO